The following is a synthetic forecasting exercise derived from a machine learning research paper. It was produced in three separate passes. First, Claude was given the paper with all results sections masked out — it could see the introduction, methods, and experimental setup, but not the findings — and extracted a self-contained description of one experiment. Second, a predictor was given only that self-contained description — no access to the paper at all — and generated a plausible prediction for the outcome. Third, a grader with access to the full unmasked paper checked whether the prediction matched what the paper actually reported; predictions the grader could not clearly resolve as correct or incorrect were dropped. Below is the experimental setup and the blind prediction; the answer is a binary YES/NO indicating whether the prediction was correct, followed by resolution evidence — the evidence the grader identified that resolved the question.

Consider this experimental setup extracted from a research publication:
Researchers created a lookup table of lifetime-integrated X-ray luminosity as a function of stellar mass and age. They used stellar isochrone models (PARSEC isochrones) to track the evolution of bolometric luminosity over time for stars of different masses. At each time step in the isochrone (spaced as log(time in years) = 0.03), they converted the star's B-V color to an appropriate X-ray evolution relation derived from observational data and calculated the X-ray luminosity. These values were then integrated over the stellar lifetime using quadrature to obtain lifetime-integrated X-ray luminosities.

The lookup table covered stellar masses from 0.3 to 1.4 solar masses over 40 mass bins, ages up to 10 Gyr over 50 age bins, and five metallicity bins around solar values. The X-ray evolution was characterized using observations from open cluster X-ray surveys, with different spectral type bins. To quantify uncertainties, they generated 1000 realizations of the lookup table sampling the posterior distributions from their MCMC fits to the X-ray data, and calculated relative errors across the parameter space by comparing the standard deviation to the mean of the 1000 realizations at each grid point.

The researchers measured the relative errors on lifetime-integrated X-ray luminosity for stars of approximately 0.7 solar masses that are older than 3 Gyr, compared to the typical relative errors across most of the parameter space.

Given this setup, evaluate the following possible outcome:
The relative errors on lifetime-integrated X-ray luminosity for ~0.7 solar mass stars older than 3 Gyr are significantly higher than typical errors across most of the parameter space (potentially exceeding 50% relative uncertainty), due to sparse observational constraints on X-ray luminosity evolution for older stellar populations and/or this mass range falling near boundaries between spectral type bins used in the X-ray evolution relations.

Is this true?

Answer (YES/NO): YES